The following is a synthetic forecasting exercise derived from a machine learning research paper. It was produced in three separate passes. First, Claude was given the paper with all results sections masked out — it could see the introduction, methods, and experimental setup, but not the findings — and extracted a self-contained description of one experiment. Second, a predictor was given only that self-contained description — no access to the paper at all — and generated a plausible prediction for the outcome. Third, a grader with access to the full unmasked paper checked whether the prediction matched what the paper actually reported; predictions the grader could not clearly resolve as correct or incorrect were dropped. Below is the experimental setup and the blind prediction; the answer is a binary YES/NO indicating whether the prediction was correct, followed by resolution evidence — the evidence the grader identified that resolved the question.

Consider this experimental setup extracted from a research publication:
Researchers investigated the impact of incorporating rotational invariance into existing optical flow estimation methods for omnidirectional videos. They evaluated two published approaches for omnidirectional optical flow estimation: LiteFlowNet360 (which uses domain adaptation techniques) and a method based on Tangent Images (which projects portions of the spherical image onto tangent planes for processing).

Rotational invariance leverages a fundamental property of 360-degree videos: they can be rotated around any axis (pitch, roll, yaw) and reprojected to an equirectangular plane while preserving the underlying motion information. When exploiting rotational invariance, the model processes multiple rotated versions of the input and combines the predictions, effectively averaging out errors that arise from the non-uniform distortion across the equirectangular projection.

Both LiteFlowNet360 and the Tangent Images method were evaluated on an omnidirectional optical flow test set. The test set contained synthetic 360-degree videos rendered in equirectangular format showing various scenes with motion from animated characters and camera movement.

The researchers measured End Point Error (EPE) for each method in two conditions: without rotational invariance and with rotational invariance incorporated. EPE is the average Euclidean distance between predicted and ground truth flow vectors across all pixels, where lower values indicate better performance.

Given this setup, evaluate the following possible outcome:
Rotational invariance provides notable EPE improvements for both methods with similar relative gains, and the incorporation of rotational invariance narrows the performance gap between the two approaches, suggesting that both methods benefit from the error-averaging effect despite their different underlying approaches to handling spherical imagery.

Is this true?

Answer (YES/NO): NO